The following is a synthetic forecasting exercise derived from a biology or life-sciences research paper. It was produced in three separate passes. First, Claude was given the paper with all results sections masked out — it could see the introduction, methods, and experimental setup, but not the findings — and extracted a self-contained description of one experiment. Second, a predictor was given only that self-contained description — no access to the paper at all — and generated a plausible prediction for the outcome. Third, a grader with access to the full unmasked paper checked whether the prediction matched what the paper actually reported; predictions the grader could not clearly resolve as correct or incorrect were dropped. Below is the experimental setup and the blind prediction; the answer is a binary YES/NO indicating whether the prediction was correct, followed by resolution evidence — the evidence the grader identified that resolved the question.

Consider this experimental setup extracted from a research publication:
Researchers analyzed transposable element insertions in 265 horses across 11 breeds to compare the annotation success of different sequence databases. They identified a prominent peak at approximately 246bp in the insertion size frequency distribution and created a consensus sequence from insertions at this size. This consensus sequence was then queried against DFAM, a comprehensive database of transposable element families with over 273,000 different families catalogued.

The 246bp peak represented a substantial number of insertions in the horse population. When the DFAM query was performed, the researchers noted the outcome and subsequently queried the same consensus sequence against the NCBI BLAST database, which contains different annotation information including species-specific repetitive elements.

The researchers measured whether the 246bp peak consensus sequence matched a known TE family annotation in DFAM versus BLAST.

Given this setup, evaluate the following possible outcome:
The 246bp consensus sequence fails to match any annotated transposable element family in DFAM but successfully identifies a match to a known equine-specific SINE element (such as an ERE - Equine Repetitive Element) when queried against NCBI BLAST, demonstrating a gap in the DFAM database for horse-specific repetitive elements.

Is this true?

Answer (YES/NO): YES